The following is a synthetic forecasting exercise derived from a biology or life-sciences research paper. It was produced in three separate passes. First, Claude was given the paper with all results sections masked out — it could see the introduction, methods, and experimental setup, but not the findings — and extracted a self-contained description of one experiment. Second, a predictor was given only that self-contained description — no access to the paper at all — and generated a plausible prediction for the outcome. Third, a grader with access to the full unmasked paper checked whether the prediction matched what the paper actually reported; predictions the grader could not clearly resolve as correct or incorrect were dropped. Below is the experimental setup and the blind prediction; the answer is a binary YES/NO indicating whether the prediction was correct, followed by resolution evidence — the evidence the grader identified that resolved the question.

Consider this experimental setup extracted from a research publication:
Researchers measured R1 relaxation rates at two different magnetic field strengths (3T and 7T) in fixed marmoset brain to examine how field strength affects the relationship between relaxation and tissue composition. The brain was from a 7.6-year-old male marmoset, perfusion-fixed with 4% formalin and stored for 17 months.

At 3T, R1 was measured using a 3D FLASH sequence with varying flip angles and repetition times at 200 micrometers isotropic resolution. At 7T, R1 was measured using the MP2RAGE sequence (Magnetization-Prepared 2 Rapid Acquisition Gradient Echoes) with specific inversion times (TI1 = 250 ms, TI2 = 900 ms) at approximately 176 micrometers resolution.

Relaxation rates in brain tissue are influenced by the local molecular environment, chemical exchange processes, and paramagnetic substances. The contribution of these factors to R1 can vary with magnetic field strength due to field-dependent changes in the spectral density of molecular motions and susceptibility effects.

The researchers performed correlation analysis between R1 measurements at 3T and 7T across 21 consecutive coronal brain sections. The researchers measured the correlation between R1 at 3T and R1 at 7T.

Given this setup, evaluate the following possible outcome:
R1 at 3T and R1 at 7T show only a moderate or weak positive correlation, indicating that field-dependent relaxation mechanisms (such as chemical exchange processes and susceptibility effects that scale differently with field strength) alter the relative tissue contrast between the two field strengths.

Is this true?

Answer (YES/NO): NO